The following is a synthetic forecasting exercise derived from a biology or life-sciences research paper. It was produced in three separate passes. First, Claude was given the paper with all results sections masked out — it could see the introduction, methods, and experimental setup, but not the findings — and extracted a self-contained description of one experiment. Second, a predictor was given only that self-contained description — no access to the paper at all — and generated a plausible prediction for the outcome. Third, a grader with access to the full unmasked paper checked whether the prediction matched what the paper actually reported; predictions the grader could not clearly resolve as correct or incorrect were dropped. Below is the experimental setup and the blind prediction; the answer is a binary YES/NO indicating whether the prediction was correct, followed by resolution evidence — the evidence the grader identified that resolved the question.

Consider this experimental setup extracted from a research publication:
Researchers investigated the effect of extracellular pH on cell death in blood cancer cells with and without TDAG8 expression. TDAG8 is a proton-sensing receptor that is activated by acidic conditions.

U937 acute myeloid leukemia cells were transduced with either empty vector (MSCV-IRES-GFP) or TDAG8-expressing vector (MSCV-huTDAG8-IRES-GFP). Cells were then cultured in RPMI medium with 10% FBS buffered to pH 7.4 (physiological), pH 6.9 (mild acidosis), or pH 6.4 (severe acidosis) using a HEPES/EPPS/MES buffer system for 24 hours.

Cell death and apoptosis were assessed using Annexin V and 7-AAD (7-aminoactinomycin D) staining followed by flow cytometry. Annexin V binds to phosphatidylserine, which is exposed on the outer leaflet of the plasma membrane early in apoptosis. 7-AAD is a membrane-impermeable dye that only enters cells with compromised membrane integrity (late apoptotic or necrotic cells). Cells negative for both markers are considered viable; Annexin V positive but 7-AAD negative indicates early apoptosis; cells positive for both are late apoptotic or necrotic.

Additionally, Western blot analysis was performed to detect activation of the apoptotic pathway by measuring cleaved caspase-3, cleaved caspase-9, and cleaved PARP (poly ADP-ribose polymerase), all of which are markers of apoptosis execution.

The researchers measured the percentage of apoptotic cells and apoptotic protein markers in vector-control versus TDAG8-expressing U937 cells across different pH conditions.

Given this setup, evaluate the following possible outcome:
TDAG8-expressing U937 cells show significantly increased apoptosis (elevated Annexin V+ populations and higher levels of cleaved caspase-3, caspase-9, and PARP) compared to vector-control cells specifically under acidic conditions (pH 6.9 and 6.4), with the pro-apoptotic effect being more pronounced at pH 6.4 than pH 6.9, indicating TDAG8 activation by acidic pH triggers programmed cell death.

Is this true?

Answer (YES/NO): NO